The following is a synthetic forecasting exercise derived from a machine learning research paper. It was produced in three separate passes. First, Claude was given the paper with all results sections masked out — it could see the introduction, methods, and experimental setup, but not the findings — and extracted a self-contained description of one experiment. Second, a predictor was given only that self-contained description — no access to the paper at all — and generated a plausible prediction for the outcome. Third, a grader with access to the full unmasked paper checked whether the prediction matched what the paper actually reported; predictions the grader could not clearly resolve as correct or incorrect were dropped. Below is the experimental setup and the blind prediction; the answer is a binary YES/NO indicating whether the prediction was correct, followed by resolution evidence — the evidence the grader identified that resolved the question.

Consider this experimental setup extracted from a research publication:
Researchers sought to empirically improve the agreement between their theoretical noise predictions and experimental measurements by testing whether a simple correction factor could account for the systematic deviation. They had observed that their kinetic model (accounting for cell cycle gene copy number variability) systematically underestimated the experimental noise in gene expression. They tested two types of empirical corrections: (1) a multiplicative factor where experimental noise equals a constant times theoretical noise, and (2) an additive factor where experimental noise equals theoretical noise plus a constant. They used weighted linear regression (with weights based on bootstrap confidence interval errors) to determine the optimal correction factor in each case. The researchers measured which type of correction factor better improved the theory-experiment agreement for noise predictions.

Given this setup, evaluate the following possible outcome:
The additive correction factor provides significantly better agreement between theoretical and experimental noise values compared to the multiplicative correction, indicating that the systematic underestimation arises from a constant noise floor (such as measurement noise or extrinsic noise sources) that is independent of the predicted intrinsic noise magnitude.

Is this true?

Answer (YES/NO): NO